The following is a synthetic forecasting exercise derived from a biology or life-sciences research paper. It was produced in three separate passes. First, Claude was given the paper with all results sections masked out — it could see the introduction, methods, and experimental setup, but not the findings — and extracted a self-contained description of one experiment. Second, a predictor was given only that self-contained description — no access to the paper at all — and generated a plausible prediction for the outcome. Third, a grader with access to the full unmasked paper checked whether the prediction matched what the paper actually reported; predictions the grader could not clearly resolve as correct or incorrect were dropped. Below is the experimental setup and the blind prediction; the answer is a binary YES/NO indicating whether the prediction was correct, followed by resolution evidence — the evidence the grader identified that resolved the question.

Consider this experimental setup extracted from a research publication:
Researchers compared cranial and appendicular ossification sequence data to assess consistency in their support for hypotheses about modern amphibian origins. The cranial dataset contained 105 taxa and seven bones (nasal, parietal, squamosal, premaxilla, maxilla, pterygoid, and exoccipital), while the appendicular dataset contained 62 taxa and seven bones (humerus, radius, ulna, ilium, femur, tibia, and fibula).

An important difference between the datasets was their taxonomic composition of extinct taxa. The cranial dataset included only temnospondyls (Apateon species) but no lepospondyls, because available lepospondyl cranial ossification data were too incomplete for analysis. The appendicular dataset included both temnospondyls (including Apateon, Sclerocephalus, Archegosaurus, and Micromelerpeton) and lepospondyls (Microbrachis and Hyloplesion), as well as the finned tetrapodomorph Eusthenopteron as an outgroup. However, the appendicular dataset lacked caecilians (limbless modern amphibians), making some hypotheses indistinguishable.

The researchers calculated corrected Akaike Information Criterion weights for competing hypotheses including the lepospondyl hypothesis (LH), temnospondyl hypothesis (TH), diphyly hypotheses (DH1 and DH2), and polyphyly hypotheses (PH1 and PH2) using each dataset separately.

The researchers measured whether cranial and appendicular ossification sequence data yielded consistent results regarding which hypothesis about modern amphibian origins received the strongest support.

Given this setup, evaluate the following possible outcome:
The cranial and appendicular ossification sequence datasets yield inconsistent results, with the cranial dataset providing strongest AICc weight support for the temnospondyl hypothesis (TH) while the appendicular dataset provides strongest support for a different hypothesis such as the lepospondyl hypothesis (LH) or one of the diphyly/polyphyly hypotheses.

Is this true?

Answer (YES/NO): NO